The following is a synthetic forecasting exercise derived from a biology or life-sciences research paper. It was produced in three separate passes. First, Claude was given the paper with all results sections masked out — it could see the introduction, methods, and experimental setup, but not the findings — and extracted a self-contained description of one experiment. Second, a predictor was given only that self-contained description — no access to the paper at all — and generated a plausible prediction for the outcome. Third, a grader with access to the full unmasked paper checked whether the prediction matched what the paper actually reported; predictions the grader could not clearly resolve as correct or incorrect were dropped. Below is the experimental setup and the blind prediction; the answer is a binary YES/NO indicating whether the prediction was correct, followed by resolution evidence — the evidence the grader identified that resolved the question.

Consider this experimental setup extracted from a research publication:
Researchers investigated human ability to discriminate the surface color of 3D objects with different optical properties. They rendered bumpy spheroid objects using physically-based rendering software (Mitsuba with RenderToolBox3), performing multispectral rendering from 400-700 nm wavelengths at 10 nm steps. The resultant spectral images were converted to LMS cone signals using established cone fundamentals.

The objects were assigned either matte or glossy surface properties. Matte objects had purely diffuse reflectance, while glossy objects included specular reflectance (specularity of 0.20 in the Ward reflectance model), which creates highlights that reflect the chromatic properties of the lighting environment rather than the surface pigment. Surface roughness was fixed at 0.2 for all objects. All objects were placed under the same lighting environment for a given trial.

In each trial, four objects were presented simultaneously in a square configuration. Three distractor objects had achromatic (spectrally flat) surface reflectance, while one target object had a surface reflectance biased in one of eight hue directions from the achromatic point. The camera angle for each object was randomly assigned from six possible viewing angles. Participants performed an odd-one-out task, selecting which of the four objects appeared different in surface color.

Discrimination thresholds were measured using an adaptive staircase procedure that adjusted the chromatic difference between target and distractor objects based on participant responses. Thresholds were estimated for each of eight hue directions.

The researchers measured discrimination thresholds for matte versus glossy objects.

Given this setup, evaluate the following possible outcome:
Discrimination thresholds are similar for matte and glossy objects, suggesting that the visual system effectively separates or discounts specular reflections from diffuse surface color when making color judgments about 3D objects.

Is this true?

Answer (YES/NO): NO